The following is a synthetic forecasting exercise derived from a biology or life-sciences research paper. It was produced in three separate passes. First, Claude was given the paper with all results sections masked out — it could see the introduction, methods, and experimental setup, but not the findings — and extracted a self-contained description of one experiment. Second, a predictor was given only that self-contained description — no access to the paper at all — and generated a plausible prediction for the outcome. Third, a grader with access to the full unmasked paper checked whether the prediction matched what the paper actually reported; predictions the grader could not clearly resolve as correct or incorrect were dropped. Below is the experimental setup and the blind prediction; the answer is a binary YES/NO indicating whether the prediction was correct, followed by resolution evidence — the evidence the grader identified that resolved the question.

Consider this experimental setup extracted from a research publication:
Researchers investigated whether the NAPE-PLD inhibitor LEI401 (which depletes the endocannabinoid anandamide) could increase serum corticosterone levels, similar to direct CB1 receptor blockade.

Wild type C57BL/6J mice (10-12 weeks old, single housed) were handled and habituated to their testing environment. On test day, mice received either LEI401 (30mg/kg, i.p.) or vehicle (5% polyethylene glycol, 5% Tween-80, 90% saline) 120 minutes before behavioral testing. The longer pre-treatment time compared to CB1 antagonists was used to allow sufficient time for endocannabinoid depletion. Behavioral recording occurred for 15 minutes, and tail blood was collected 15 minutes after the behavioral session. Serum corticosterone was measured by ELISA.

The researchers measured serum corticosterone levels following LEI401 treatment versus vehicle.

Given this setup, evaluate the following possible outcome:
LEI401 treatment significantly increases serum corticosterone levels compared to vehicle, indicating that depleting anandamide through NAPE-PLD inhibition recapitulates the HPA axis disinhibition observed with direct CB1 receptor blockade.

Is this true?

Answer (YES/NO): YES